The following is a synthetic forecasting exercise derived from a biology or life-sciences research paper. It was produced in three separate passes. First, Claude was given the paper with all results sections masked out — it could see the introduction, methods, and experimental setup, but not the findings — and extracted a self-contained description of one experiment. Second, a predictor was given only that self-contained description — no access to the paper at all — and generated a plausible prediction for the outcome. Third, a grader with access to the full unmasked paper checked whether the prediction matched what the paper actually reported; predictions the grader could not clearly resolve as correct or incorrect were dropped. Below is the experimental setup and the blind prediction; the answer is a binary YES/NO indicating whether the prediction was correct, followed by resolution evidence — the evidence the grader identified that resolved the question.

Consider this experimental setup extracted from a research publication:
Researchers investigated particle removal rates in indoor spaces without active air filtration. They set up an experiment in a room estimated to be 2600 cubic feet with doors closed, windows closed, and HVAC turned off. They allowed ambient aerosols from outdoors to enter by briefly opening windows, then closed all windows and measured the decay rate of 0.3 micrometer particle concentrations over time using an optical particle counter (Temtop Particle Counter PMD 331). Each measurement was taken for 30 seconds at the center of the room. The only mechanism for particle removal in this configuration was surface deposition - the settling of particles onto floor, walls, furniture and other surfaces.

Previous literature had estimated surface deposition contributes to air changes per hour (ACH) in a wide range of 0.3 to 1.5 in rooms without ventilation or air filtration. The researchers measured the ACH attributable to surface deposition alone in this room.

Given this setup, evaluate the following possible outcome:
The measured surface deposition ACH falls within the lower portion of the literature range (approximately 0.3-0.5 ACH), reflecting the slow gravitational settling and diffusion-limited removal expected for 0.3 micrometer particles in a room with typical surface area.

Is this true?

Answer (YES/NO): NO